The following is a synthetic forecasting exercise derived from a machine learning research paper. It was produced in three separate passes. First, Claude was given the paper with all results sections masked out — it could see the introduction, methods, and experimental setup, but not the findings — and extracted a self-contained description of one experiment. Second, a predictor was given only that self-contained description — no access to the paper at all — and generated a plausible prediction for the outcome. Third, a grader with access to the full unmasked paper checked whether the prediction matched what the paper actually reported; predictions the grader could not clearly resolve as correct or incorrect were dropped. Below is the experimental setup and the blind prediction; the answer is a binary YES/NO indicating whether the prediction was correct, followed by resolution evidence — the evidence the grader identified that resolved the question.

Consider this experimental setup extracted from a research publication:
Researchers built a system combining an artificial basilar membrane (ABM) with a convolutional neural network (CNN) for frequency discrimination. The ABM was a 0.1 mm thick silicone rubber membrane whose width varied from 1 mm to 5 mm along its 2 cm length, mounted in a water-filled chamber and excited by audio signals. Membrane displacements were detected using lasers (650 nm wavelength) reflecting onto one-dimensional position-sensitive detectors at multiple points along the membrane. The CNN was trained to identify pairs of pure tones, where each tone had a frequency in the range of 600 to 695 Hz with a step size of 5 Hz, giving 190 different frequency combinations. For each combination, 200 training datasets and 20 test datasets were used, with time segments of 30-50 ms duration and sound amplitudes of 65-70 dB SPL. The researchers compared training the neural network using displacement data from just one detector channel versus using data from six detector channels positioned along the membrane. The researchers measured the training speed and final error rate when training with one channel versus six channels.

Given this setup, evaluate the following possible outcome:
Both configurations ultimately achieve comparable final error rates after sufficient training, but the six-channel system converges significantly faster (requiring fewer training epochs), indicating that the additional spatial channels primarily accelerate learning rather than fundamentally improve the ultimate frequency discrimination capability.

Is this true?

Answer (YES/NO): NO